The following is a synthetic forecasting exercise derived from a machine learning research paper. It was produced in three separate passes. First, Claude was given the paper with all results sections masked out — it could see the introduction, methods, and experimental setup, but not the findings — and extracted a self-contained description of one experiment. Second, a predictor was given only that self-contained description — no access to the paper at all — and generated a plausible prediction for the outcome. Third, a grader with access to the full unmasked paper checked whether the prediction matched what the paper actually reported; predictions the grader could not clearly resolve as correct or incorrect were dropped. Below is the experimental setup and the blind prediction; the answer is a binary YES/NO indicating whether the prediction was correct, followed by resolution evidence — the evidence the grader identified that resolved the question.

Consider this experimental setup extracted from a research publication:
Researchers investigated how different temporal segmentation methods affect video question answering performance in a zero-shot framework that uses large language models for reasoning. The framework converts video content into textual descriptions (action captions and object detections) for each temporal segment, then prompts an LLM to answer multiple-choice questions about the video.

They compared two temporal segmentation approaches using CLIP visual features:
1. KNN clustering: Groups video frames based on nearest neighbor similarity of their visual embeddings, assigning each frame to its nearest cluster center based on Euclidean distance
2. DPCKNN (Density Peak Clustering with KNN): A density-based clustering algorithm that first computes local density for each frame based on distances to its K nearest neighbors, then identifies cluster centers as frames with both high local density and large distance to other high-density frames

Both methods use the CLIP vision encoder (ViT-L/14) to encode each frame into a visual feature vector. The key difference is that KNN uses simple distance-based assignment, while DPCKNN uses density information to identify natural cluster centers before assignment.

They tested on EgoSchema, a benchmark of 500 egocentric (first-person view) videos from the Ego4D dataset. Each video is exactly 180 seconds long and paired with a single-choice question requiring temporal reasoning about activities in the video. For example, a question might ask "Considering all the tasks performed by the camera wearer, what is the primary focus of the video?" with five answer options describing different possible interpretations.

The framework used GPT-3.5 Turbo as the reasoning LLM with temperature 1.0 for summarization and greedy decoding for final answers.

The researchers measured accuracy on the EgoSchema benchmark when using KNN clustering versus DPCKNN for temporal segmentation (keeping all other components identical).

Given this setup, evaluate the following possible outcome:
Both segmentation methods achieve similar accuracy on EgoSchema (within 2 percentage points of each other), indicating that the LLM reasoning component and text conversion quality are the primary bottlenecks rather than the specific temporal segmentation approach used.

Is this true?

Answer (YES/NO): NO